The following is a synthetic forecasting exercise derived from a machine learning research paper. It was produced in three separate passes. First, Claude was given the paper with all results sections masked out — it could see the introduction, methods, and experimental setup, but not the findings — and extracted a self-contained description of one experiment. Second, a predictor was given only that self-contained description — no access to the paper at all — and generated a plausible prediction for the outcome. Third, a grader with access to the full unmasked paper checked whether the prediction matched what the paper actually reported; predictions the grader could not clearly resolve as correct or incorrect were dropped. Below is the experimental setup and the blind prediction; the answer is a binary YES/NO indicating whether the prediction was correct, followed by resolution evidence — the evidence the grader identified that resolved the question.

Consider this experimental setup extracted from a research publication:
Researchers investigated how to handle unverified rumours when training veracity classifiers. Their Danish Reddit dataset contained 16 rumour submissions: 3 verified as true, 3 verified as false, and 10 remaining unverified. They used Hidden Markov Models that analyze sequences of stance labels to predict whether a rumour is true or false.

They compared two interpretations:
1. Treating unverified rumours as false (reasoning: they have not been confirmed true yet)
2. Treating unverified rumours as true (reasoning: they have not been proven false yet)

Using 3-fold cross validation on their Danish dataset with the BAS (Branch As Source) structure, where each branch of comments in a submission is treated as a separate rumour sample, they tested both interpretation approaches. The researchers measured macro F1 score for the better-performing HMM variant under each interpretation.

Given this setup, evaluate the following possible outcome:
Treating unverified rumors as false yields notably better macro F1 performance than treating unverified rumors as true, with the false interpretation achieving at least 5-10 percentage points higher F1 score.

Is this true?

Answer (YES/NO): YES